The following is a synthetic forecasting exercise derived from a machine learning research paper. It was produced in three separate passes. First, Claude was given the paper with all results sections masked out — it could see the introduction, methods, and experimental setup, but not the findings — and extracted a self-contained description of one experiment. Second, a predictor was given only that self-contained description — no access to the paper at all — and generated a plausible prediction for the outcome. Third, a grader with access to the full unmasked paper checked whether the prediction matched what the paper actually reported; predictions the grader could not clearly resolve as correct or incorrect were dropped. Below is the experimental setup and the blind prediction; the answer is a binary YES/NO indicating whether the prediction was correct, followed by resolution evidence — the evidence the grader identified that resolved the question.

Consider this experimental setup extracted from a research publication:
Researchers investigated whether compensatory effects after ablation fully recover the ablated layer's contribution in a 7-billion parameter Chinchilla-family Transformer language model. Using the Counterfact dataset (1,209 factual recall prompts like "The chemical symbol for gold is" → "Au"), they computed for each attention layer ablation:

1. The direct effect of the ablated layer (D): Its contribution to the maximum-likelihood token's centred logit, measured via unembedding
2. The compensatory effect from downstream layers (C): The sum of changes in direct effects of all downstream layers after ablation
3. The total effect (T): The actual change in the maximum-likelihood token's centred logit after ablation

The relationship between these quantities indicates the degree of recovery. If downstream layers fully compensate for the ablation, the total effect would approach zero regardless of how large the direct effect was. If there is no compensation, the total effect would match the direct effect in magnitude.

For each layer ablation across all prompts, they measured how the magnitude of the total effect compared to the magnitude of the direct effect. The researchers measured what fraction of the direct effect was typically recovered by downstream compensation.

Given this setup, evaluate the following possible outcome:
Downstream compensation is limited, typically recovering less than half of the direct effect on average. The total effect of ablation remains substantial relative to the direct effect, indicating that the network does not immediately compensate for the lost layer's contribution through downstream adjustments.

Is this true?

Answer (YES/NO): NO